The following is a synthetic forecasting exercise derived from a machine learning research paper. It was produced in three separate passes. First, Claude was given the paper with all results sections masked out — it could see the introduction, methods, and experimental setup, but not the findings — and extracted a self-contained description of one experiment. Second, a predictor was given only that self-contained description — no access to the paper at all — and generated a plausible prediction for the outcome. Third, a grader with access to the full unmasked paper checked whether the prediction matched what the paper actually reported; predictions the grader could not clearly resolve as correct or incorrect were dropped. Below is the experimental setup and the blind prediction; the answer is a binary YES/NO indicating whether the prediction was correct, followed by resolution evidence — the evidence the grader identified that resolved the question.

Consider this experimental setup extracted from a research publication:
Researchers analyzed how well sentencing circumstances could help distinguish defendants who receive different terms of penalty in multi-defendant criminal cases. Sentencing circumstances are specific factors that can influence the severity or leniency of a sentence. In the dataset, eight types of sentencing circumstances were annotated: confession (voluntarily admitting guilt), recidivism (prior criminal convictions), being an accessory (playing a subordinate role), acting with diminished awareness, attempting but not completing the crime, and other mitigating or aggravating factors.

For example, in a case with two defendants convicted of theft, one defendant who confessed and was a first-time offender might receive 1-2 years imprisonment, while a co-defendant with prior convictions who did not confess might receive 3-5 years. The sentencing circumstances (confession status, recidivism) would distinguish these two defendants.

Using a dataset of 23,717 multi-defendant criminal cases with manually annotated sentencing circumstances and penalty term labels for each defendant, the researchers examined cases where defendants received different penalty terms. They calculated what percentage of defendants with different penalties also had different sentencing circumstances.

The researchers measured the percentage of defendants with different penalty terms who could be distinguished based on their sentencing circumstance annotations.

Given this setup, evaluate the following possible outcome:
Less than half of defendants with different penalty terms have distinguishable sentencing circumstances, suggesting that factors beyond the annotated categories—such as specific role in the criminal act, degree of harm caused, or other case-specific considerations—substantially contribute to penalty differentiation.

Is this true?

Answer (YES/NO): NO